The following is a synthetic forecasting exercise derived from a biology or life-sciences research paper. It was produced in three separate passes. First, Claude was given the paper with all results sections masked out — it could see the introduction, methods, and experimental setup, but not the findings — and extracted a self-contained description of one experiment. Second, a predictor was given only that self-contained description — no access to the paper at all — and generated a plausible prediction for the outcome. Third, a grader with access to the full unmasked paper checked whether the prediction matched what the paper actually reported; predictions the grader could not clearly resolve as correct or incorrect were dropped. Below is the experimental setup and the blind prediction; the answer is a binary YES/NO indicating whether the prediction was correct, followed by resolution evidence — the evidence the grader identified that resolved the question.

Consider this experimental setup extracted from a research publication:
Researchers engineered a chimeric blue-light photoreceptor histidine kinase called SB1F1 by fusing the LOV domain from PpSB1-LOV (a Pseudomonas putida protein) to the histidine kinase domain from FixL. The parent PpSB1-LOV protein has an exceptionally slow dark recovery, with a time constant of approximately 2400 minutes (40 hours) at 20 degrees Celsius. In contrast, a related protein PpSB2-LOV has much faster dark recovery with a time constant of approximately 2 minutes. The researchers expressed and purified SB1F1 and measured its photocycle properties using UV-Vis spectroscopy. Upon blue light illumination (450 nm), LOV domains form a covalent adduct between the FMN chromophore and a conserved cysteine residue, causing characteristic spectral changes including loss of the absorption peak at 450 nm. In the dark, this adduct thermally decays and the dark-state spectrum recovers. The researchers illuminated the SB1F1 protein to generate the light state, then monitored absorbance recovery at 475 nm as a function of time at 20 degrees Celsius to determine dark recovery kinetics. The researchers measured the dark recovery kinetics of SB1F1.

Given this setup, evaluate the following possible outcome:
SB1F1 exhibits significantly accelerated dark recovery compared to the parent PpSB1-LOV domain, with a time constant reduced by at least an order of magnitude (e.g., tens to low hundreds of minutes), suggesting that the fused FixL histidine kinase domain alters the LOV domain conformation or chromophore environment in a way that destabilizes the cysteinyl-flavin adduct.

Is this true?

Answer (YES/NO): NO